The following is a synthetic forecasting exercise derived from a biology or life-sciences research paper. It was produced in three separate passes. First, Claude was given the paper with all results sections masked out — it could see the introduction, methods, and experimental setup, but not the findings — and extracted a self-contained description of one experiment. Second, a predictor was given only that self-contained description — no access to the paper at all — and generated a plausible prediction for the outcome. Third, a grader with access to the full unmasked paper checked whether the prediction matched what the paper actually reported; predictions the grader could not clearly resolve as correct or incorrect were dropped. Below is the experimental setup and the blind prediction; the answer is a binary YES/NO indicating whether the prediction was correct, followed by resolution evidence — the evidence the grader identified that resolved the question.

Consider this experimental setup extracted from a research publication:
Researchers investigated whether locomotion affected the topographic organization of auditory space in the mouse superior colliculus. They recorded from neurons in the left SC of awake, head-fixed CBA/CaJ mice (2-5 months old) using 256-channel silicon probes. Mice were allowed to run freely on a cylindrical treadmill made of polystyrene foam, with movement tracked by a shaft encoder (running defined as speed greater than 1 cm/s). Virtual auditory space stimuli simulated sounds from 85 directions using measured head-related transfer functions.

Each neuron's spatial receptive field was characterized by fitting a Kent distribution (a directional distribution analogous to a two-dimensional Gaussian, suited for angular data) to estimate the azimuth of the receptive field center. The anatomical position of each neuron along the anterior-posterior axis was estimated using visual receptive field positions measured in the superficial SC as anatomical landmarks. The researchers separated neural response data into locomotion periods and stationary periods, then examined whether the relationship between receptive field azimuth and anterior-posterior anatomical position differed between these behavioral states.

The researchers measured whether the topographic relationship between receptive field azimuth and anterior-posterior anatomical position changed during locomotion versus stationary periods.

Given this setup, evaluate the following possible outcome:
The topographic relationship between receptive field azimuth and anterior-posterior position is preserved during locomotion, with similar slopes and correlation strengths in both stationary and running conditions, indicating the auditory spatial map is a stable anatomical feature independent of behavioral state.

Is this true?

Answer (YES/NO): YES